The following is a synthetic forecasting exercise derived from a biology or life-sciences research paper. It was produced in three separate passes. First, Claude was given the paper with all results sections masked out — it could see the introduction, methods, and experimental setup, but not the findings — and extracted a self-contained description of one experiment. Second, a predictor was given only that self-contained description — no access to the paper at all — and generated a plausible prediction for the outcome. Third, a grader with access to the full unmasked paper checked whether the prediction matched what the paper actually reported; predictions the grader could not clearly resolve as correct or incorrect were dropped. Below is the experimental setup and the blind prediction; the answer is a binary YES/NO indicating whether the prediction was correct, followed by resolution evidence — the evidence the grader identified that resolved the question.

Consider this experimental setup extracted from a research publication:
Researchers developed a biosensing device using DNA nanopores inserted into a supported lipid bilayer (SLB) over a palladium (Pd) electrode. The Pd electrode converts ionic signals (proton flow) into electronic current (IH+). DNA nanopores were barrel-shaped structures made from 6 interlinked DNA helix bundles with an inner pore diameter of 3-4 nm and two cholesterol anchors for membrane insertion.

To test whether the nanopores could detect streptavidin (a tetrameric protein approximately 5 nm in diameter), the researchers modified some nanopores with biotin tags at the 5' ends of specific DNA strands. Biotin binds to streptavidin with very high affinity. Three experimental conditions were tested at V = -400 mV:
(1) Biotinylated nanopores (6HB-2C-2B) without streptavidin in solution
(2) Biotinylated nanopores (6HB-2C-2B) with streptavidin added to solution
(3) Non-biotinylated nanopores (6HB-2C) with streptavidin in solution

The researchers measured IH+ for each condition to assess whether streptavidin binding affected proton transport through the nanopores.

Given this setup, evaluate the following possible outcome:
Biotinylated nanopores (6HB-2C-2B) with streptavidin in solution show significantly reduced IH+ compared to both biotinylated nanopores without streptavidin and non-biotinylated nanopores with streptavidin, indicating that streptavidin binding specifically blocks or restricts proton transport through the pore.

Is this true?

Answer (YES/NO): YES